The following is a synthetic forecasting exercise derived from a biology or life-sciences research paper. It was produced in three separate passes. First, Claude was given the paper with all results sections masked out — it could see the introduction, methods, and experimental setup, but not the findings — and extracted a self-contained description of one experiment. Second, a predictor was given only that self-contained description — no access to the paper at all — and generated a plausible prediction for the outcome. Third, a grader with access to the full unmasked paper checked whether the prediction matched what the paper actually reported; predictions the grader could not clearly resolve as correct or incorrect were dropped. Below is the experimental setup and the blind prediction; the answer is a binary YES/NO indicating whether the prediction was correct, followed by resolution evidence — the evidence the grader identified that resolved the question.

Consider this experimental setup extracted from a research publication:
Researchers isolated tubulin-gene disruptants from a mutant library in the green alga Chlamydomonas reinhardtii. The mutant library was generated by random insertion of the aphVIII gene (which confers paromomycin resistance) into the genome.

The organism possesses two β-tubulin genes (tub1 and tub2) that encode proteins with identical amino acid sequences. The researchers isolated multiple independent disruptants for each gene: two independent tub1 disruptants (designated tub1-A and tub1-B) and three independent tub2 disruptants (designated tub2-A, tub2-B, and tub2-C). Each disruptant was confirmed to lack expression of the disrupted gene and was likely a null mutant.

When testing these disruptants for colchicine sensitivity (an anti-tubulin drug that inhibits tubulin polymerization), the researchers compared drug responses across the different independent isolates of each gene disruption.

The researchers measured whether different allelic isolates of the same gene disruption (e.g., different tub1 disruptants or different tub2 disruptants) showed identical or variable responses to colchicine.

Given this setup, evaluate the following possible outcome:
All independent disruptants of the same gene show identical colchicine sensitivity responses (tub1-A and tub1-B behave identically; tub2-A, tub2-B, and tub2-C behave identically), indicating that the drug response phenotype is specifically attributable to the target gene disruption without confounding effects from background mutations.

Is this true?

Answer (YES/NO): NO